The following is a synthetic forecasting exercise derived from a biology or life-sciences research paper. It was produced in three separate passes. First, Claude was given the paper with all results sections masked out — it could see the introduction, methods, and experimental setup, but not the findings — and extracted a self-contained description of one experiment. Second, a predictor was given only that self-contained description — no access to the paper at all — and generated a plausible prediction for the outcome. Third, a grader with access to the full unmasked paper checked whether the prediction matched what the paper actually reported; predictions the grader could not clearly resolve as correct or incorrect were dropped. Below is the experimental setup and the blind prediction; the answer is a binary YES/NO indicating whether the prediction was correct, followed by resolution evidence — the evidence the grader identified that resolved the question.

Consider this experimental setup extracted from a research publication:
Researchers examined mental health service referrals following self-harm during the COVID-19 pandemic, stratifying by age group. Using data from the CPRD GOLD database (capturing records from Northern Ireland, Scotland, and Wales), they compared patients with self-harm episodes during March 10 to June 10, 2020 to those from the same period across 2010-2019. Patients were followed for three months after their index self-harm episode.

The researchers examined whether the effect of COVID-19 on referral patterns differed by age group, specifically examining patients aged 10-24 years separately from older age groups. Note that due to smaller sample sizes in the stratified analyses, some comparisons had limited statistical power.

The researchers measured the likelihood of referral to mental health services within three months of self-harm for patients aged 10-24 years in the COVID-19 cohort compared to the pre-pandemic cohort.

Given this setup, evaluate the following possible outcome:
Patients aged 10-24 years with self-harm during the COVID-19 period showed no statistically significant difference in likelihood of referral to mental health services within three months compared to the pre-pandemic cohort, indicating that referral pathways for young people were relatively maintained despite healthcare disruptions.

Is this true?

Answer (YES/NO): NO